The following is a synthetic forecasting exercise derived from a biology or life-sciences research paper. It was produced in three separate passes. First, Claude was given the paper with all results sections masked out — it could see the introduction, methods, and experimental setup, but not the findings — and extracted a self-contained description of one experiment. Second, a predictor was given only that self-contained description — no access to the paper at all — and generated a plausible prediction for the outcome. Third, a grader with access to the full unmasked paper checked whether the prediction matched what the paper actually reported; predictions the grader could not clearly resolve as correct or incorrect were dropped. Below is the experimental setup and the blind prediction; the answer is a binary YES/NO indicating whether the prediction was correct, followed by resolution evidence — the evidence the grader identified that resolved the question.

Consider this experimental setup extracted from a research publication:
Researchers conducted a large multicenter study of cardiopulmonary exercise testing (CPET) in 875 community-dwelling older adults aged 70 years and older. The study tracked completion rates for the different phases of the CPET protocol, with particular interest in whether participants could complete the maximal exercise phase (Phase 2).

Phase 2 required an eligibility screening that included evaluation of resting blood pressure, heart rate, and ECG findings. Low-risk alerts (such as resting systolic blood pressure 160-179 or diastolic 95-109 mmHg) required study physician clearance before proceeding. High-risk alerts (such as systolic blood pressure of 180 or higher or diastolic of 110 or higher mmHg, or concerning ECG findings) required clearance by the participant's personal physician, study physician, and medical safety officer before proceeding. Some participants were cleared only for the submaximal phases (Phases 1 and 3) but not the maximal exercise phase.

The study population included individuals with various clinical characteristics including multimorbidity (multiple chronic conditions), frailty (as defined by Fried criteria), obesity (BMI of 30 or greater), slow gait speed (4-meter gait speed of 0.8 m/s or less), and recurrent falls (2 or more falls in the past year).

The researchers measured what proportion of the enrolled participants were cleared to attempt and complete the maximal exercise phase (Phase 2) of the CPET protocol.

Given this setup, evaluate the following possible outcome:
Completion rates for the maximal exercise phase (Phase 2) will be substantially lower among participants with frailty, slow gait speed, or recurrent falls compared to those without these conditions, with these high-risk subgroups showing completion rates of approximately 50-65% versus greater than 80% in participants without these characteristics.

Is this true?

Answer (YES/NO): NO